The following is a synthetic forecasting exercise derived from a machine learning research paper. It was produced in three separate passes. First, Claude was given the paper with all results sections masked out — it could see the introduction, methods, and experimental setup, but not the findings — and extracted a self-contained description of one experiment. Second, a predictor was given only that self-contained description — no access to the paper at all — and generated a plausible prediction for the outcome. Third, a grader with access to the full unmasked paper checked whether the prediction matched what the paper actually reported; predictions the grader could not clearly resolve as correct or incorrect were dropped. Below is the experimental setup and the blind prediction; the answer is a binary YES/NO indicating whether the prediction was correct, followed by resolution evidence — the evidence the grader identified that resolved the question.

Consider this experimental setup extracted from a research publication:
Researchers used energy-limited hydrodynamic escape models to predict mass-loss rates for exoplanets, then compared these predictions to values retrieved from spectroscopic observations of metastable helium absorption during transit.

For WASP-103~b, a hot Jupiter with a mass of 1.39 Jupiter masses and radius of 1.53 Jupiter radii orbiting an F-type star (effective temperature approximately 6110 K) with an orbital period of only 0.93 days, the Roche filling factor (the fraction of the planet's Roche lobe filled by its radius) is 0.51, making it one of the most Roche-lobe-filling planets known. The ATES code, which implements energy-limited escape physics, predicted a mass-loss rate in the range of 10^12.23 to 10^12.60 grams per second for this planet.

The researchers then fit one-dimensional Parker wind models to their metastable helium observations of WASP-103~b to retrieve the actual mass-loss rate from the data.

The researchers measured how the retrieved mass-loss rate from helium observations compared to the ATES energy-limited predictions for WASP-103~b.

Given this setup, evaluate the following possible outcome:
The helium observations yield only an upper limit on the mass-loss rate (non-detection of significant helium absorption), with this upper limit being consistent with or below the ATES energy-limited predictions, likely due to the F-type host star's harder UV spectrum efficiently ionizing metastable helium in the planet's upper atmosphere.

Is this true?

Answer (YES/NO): NO